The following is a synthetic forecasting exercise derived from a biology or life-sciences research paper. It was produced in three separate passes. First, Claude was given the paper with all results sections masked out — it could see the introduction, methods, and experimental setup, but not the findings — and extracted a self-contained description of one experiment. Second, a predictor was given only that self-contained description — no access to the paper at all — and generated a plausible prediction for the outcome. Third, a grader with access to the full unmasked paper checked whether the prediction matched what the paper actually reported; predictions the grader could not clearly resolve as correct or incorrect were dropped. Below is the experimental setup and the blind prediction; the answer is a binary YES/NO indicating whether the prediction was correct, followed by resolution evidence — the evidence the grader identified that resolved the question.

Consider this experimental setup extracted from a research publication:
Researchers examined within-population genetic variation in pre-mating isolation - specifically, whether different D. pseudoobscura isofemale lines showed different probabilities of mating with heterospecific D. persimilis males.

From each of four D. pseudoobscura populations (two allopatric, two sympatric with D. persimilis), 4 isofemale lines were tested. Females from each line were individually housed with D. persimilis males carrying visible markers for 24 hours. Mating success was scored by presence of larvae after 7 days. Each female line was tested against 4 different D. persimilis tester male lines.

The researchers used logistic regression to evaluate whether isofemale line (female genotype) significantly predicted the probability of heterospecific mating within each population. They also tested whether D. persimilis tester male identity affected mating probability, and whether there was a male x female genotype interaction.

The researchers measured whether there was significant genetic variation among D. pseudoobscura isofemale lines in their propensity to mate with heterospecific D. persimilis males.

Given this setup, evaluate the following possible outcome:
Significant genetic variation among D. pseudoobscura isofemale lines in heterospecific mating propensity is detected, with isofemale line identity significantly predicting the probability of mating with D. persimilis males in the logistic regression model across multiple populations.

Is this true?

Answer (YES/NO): YES